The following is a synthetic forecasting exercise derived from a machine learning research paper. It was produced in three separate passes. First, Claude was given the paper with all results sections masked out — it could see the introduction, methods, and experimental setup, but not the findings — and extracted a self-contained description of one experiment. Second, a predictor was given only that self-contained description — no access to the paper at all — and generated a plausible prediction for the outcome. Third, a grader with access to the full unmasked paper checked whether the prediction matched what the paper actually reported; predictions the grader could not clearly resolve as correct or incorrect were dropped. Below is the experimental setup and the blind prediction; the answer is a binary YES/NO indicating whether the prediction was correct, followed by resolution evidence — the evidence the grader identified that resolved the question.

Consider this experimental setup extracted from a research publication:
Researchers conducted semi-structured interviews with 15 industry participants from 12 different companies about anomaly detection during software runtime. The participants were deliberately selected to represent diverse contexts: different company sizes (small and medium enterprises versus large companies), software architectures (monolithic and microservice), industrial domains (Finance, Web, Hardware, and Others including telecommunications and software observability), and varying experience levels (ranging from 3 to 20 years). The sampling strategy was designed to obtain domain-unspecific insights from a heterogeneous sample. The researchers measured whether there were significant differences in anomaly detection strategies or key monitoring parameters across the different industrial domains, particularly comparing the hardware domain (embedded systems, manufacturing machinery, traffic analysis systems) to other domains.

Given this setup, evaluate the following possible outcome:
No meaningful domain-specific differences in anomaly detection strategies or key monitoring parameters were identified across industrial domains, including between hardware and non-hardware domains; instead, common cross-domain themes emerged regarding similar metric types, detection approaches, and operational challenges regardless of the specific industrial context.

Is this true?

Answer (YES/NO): YES